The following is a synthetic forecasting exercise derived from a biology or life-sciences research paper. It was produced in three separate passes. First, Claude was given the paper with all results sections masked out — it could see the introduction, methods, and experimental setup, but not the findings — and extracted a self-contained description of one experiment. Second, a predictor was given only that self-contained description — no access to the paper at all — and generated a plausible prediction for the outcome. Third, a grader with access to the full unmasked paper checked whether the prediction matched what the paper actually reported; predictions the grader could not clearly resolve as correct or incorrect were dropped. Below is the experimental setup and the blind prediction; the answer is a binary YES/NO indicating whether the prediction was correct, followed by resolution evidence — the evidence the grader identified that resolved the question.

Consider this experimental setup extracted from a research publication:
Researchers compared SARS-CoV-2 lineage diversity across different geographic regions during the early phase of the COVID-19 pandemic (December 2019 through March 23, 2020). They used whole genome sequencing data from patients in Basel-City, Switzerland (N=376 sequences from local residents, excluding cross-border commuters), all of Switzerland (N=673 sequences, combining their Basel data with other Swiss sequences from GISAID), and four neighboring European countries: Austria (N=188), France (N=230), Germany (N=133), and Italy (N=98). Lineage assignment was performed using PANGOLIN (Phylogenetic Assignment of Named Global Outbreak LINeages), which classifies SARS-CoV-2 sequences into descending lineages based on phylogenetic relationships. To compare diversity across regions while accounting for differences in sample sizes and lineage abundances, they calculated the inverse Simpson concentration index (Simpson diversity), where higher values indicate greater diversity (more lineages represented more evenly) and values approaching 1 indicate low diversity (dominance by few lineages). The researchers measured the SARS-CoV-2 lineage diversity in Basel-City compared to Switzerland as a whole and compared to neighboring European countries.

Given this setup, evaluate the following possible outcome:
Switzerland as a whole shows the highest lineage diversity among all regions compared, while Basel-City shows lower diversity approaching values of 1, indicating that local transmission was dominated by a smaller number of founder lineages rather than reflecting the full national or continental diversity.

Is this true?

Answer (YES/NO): NO